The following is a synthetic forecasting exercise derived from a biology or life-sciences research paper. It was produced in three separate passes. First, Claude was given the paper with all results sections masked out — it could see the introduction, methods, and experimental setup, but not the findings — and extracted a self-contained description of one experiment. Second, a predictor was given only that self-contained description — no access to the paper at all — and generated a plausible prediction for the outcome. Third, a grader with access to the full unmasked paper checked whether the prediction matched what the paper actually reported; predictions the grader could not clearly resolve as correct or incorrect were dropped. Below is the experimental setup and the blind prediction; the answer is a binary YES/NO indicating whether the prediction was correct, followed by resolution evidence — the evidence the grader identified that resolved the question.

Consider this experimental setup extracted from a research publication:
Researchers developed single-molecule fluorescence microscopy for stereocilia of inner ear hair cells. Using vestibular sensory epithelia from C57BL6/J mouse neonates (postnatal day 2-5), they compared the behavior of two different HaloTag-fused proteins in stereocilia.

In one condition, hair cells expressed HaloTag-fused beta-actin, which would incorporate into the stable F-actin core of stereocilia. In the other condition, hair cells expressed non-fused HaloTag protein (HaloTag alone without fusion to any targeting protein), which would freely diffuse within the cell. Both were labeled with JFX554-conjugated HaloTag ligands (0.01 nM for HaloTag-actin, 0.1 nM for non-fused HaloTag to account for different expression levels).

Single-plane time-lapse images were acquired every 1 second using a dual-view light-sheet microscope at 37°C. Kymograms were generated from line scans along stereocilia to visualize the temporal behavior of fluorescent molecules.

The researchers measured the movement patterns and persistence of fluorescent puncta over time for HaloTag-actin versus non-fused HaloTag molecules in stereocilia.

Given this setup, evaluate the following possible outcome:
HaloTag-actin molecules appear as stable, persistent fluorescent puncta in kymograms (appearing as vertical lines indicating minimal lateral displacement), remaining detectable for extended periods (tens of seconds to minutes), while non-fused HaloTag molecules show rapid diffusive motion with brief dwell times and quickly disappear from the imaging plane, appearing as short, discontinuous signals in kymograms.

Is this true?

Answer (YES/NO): NO